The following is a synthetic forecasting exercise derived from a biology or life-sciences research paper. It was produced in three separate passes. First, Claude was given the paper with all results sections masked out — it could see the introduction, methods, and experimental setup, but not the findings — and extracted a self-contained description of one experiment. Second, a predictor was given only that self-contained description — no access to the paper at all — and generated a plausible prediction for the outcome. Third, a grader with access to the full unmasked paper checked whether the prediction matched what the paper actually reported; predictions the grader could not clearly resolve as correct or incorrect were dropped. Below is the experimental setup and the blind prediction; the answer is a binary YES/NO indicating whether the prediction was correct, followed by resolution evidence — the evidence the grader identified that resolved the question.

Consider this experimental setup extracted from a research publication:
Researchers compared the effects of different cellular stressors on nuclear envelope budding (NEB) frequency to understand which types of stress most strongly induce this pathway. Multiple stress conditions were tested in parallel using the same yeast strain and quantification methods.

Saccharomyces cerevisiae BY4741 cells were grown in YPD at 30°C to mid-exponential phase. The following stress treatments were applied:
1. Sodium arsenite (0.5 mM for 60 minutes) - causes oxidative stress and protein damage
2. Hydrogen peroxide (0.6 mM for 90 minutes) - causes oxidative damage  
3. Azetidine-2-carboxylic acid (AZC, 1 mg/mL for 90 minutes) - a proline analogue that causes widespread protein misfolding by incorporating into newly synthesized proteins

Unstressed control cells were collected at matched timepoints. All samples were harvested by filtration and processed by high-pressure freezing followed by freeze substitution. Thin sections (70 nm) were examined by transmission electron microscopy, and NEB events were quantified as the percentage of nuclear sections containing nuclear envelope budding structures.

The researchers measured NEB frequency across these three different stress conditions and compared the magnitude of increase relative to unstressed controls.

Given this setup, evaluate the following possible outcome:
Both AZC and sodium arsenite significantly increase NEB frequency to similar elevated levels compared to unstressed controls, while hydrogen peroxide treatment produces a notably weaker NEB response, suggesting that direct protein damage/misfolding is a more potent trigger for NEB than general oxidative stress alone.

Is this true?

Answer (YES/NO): NO